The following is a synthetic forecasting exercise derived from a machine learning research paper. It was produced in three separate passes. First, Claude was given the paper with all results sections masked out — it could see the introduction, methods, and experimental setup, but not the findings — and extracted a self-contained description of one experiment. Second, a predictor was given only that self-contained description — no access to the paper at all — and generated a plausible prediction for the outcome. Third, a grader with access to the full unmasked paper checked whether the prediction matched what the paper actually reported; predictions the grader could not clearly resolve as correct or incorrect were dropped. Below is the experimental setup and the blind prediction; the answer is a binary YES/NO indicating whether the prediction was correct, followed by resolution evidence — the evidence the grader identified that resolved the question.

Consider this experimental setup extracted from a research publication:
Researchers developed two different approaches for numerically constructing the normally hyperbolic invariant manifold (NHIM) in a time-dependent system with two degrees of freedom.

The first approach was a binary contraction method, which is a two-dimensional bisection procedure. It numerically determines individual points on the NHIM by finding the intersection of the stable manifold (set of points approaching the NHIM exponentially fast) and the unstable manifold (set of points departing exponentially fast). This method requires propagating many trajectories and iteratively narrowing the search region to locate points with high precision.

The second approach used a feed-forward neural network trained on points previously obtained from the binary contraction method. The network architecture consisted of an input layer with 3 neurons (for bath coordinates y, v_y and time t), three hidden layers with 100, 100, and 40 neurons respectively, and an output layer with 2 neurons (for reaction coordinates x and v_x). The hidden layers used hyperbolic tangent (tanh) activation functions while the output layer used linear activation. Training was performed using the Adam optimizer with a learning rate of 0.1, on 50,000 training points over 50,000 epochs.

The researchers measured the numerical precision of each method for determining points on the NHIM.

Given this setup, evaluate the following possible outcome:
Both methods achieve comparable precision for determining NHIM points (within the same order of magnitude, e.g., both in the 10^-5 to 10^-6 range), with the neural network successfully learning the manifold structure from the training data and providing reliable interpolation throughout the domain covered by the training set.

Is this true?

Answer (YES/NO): NO